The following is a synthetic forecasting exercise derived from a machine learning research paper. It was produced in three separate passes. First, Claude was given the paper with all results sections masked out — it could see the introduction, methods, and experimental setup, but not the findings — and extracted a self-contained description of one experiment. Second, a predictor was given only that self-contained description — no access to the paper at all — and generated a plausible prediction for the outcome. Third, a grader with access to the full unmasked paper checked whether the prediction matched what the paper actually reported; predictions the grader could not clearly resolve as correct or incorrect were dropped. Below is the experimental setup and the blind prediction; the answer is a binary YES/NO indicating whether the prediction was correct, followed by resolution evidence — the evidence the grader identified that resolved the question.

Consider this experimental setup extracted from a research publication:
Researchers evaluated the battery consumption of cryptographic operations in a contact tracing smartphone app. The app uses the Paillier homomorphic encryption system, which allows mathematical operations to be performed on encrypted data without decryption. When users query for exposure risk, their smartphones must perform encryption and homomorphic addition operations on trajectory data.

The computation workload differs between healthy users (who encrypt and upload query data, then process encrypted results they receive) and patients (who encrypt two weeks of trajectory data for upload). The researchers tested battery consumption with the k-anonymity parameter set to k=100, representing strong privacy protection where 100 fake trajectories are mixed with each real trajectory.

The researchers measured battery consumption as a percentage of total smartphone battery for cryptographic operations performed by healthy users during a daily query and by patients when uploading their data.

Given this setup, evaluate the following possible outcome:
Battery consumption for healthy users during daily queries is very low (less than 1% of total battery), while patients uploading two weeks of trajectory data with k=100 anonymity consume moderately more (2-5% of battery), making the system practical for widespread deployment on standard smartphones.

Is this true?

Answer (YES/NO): NO